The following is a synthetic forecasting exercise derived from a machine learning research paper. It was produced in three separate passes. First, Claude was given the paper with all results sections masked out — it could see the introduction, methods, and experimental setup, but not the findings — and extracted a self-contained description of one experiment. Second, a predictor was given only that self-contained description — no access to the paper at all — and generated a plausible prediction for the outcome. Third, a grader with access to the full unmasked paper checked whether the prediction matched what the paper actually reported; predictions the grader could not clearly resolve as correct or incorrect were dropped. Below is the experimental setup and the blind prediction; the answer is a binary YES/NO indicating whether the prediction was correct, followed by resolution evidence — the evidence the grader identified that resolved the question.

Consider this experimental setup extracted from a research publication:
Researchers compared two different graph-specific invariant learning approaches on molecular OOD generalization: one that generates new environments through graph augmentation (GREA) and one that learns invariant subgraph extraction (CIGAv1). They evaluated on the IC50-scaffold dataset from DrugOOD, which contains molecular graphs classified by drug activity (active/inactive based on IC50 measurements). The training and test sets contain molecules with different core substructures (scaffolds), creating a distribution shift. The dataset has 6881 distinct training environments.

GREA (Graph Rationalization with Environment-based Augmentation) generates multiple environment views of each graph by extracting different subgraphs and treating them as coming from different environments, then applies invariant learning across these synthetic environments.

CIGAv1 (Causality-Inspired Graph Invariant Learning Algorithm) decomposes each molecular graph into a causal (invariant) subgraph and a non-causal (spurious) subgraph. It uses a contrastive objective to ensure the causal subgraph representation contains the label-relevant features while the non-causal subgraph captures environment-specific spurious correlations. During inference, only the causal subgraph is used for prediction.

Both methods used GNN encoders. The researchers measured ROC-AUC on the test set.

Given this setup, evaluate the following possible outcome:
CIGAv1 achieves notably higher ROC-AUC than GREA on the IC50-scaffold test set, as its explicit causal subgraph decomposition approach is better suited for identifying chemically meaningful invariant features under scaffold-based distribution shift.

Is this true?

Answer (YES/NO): NO